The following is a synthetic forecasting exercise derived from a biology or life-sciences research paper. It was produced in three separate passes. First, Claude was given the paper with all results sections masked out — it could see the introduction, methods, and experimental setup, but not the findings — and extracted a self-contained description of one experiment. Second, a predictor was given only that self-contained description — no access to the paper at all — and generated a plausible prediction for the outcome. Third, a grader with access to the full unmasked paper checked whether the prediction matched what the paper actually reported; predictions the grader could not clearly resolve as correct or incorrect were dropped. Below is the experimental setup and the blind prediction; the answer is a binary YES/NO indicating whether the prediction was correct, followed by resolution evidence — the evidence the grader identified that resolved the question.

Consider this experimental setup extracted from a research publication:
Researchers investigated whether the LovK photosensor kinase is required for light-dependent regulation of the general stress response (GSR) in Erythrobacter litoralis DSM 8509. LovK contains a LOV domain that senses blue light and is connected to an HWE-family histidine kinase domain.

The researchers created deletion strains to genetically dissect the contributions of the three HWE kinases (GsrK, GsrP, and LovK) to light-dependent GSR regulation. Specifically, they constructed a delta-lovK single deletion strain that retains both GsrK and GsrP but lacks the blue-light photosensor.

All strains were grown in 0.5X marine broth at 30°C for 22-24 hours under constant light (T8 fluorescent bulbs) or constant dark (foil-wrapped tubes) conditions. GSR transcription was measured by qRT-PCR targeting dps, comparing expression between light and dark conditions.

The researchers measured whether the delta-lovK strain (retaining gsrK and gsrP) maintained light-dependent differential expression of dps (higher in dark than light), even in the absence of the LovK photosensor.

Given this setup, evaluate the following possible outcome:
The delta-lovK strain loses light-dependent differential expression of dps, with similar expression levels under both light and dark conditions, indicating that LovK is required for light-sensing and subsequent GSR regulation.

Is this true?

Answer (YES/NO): NO